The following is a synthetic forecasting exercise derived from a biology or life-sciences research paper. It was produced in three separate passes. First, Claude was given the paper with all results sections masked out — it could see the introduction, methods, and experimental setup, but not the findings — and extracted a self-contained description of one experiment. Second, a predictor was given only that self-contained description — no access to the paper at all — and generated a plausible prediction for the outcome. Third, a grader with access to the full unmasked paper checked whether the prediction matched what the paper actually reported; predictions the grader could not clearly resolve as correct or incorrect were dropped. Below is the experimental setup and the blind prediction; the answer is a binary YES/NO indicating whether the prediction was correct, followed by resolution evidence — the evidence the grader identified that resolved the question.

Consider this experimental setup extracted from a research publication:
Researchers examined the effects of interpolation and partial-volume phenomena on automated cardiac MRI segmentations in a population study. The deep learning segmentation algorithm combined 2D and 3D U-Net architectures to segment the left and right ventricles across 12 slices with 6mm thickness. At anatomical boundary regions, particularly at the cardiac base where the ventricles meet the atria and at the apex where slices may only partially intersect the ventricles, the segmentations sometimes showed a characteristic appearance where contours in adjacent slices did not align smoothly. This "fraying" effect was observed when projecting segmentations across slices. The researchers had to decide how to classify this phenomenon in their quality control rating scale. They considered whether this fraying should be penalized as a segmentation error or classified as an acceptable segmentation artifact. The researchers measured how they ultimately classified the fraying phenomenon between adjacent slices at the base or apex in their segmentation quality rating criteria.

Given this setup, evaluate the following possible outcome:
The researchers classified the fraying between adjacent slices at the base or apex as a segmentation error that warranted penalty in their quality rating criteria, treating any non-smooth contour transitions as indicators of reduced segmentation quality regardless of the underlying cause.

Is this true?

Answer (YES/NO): NO